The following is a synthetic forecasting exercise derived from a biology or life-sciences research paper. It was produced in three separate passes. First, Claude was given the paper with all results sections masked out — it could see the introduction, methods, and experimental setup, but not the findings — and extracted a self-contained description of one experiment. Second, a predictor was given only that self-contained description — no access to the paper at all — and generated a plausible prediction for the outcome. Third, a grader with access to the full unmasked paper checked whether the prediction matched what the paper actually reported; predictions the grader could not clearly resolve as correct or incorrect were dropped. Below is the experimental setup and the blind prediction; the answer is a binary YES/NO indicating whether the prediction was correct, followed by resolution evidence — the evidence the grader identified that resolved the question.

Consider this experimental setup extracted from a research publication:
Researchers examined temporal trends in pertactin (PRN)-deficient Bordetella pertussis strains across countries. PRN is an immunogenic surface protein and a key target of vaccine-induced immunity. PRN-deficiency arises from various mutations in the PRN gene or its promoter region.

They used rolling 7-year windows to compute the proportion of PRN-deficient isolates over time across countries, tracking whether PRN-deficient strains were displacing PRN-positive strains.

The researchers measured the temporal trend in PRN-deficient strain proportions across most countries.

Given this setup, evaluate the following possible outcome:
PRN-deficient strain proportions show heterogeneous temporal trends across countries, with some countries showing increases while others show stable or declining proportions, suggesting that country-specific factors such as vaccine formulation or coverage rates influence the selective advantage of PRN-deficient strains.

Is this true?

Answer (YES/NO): NO